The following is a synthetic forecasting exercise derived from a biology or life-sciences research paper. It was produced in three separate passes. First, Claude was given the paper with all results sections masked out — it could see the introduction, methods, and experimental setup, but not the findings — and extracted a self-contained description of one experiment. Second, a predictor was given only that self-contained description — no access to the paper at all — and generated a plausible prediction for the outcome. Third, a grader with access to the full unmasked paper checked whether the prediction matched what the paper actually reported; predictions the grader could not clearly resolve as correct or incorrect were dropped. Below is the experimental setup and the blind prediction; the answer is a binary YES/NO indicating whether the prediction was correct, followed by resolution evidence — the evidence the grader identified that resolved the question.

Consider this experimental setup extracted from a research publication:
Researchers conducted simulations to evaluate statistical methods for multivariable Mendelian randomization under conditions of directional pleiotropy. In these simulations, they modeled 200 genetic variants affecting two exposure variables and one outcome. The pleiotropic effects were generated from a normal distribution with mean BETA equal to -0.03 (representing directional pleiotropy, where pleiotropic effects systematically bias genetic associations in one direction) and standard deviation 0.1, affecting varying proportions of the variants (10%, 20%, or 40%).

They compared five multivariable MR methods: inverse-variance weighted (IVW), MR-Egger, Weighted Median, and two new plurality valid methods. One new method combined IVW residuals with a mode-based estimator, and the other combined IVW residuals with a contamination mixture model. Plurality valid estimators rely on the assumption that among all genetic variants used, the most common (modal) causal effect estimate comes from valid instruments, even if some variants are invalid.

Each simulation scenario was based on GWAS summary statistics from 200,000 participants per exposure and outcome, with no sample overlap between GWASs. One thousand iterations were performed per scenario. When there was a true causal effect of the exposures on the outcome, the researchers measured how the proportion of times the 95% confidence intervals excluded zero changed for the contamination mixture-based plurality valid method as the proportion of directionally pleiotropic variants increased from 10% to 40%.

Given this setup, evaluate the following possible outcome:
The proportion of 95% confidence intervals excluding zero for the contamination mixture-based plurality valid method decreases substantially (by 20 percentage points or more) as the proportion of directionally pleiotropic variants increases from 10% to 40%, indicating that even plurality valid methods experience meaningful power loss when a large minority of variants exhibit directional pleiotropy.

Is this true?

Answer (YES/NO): NO